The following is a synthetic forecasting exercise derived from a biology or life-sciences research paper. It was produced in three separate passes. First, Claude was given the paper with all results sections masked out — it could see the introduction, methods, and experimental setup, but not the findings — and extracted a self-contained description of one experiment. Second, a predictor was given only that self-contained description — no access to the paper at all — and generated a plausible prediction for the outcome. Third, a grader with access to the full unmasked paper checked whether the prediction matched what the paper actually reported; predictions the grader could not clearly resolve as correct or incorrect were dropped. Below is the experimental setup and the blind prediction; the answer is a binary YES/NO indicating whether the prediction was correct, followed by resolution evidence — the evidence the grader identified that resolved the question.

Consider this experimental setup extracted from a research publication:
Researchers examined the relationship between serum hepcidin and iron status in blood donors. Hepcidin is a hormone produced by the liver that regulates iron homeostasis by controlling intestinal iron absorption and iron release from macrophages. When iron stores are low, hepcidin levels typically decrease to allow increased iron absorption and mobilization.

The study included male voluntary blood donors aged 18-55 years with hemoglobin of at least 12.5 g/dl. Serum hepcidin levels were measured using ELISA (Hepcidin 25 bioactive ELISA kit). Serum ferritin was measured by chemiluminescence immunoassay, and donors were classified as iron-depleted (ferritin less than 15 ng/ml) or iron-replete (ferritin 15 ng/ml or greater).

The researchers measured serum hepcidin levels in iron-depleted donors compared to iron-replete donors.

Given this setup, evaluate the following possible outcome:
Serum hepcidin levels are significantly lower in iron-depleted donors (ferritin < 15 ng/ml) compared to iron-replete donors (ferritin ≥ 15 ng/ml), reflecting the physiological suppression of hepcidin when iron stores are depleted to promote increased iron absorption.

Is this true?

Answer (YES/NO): YES